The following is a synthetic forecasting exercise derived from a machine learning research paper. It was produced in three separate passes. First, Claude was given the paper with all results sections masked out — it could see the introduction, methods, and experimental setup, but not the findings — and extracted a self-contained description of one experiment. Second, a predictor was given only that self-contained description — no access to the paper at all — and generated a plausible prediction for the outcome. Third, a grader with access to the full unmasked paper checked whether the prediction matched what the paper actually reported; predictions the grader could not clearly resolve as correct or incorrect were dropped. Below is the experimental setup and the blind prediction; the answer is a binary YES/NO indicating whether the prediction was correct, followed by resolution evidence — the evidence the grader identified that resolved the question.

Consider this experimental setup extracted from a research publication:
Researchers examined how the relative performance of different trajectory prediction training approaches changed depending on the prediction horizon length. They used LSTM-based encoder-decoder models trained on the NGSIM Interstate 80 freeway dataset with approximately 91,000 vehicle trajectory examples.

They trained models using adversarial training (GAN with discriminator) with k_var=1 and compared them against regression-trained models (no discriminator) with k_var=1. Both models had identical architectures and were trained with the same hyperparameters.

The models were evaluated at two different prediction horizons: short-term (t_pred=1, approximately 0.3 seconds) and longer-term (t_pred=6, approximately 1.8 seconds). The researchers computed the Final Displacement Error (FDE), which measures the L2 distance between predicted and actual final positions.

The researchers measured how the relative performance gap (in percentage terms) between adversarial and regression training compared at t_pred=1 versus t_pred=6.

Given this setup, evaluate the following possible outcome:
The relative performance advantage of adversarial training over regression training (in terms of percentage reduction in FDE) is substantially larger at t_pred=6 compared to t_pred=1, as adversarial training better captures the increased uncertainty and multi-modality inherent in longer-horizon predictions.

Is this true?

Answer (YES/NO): NO